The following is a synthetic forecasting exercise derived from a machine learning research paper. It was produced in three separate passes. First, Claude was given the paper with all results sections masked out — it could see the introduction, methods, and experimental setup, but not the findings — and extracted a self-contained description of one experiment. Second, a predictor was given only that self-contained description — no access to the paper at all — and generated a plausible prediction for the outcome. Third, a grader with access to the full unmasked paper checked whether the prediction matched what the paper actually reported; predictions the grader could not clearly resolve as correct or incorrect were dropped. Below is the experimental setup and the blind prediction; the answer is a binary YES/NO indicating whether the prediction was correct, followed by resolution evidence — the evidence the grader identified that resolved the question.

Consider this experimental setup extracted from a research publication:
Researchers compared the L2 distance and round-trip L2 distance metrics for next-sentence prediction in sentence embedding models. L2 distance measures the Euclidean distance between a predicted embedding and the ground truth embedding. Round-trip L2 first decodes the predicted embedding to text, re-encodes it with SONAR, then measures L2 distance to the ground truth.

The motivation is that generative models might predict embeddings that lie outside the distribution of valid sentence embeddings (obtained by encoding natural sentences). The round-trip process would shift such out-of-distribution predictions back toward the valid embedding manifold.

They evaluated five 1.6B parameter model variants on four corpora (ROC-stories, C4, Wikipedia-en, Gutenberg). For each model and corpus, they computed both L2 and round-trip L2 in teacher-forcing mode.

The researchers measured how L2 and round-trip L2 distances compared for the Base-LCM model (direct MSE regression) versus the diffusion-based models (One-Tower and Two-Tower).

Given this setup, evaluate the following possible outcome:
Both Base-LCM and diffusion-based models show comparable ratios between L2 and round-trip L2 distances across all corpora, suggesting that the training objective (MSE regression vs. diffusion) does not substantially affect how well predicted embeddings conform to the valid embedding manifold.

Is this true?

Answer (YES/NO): NO